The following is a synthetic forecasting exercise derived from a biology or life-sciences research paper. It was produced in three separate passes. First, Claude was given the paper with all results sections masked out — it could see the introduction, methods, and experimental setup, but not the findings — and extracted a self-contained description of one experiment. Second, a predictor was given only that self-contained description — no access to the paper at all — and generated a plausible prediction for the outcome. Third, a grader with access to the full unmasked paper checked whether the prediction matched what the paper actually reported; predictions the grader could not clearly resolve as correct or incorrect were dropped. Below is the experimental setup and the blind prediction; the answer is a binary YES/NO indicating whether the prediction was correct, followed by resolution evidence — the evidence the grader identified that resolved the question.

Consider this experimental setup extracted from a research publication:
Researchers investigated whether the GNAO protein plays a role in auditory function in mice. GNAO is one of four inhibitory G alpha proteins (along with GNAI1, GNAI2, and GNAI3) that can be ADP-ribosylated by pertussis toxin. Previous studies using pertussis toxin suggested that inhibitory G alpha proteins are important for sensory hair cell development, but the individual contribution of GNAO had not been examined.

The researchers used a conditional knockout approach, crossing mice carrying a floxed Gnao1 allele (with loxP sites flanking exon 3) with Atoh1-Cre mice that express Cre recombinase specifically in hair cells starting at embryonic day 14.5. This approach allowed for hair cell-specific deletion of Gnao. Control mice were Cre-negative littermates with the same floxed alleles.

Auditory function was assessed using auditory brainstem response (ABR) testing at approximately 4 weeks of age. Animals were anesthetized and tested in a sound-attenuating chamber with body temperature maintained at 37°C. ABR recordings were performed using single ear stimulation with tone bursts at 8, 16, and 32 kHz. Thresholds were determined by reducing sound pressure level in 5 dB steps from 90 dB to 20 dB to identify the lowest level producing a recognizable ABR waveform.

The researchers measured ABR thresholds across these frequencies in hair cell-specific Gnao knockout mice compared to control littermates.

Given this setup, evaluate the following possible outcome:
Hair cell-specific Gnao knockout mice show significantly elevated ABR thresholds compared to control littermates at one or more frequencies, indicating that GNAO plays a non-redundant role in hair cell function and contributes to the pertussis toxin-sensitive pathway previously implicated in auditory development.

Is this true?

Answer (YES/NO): NO